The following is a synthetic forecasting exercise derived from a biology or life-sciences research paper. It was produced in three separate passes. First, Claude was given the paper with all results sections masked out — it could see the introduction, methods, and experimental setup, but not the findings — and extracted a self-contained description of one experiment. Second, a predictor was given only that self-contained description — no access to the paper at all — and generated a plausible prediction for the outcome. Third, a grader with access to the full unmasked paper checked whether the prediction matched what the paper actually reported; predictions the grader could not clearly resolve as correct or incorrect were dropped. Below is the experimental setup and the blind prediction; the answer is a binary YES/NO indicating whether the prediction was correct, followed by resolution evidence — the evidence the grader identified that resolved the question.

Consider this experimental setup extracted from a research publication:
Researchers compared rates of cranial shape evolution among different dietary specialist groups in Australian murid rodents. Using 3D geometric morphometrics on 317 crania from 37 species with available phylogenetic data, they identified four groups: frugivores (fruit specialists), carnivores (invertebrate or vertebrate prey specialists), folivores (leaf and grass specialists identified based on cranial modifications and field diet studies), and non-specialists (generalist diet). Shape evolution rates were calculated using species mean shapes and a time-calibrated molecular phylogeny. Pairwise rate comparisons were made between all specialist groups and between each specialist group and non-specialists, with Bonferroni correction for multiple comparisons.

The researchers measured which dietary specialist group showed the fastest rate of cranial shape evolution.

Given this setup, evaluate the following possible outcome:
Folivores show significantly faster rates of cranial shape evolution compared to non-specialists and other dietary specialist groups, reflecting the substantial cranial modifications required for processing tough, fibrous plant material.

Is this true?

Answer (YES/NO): NO